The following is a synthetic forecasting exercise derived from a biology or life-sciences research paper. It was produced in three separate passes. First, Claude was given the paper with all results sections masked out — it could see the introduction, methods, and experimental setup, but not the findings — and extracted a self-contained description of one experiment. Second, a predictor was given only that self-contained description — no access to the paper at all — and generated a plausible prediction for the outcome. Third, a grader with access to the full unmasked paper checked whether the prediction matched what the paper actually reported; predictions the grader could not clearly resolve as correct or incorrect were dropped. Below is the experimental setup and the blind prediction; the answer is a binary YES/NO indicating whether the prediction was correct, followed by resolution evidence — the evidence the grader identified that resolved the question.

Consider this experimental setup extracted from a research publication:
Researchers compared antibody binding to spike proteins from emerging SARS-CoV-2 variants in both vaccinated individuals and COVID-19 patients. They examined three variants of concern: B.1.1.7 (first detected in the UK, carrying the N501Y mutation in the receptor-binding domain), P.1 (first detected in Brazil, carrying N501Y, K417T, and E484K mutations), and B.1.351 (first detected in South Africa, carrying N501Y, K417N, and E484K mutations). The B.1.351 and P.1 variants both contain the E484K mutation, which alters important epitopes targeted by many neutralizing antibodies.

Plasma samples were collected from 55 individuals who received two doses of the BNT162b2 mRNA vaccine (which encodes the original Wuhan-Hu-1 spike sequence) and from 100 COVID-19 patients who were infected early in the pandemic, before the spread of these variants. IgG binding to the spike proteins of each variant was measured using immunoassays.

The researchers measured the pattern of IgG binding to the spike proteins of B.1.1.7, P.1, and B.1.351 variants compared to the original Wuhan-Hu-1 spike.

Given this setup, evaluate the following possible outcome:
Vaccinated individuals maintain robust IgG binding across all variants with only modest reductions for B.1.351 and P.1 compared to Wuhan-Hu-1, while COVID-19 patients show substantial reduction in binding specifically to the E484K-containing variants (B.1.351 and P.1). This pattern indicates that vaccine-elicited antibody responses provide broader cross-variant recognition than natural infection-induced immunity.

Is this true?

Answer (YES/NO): NO